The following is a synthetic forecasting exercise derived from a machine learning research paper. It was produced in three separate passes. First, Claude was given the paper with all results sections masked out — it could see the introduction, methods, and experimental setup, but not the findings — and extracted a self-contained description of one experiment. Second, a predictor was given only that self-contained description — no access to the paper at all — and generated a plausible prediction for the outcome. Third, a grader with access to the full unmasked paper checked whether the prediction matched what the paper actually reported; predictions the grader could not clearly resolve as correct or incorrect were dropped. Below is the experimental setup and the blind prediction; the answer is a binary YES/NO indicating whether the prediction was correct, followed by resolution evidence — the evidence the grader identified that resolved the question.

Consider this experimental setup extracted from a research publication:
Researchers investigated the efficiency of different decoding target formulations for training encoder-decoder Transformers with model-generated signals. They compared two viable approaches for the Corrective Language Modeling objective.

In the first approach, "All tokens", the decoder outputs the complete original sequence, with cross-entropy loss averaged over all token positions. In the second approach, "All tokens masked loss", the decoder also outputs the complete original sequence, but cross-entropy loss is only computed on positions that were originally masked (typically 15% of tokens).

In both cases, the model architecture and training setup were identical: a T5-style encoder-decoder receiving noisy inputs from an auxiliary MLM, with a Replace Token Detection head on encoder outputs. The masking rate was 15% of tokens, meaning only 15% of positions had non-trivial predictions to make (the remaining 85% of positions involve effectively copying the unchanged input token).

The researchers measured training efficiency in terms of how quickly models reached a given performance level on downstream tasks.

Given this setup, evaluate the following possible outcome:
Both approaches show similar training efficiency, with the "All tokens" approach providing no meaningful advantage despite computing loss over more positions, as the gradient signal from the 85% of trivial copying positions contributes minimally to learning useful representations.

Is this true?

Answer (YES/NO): NO